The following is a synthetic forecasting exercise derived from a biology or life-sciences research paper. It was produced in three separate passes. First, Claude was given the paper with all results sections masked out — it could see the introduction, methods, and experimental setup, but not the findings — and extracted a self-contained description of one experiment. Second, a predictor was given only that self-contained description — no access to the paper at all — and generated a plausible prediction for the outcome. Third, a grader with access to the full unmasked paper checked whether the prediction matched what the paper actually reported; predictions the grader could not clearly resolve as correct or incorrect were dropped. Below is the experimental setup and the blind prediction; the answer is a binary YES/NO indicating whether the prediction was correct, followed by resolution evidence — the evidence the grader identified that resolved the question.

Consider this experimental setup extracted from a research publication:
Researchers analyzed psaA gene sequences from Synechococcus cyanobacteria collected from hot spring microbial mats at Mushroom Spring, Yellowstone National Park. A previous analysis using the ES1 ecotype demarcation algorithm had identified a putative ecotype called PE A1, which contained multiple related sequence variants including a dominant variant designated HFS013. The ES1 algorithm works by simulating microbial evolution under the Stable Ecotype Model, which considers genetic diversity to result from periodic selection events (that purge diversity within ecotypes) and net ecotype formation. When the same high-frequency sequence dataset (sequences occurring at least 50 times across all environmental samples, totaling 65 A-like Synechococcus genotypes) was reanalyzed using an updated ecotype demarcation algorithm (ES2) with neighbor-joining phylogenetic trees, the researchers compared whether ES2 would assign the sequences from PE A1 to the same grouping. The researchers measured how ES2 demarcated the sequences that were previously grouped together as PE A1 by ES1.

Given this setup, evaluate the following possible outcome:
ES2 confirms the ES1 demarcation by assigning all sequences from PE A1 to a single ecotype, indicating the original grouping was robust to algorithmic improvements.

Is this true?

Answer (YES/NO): NO